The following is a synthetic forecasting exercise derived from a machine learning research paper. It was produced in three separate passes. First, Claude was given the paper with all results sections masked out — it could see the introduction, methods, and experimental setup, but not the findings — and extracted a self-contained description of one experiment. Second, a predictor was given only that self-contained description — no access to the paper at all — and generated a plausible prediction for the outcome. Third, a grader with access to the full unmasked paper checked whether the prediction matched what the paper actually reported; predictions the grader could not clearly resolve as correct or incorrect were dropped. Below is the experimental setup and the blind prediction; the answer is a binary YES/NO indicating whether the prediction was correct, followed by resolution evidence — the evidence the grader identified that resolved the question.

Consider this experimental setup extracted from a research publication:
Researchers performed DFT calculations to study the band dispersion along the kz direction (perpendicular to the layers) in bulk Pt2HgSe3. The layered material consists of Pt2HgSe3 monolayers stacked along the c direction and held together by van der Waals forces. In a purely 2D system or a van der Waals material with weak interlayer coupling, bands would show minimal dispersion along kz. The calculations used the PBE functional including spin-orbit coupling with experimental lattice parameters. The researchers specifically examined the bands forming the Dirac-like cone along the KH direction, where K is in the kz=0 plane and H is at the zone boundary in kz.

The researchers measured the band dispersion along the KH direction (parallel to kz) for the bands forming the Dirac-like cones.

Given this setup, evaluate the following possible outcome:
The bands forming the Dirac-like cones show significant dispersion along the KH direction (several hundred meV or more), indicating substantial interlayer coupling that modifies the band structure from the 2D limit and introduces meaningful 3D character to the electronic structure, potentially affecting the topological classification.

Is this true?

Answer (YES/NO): YES